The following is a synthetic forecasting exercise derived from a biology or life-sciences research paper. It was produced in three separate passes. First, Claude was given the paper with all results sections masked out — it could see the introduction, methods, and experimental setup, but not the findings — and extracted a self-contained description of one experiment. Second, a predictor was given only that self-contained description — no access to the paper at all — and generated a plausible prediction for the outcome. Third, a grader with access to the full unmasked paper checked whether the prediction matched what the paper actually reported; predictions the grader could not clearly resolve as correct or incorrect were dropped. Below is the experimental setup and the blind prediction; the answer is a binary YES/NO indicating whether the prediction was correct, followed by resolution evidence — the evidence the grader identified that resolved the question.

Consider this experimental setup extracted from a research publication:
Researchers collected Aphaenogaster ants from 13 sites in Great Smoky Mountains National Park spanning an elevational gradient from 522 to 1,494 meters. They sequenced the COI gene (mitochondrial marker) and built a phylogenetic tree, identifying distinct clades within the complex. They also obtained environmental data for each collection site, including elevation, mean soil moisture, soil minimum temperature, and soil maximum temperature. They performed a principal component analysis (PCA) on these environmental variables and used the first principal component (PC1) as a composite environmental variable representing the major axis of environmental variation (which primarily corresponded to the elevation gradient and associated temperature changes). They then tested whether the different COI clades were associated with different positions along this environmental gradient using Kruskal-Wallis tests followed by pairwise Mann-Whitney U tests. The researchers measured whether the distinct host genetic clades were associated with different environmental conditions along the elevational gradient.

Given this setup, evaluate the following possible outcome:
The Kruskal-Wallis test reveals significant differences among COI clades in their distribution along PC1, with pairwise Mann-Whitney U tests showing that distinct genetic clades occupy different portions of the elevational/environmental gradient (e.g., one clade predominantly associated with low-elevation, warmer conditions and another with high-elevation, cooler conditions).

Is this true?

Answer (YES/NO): YES